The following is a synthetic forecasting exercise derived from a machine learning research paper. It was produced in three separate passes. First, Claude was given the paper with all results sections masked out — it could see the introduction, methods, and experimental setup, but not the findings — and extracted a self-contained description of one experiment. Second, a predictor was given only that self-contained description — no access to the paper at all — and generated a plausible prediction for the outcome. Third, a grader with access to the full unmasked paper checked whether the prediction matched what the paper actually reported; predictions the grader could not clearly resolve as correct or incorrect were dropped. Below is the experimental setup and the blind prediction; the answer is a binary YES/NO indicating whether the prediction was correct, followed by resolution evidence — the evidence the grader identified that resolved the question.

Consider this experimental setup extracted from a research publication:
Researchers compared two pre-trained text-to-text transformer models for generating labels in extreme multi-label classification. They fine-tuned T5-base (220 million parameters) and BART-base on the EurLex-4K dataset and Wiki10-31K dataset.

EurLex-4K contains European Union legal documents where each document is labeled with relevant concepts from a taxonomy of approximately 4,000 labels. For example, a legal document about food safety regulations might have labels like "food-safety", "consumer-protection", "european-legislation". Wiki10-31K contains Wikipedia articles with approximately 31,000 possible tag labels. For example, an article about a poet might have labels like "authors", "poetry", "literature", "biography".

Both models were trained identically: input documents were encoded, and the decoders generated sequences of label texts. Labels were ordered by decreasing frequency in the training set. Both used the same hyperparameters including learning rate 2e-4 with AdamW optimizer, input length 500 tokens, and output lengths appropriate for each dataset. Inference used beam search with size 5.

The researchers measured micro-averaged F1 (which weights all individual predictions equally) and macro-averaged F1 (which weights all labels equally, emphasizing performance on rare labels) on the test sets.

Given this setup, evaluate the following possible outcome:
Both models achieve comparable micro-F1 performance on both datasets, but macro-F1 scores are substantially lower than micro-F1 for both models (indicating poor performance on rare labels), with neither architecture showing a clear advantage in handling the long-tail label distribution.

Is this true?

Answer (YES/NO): NO